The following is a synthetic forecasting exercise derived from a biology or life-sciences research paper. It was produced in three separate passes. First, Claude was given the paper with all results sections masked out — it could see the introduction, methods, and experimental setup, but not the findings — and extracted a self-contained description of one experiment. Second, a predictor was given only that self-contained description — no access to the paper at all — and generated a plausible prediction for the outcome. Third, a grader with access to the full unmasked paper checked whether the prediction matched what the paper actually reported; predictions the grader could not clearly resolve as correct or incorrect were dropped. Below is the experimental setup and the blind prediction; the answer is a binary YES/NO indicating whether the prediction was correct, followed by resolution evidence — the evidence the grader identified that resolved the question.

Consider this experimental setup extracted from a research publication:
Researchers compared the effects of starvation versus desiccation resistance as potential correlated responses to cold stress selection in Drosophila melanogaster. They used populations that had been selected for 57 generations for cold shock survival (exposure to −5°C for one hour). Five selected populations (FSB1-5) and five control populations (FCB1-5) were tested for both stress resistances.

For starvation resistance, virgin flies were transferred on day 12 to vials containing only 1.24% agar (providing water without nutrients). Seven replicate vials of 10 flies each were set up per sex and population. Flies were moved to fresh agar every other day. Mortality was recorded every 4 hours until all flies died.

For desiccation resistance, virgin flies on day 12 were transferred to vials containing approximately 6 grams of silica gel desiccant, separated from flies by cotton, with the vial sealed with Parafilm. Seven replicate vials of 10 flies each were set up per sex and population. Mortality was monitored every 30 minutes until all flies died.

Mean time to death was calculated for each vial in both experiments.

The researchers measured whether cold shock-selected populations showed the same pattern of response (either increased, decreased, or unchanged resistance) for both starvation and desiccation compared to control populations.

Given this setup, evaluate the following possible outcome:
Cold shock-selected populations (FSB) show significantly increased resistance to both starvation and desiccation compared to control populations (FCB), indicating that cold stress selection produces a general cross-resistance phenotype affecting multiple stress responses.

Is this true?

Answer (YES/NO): NO